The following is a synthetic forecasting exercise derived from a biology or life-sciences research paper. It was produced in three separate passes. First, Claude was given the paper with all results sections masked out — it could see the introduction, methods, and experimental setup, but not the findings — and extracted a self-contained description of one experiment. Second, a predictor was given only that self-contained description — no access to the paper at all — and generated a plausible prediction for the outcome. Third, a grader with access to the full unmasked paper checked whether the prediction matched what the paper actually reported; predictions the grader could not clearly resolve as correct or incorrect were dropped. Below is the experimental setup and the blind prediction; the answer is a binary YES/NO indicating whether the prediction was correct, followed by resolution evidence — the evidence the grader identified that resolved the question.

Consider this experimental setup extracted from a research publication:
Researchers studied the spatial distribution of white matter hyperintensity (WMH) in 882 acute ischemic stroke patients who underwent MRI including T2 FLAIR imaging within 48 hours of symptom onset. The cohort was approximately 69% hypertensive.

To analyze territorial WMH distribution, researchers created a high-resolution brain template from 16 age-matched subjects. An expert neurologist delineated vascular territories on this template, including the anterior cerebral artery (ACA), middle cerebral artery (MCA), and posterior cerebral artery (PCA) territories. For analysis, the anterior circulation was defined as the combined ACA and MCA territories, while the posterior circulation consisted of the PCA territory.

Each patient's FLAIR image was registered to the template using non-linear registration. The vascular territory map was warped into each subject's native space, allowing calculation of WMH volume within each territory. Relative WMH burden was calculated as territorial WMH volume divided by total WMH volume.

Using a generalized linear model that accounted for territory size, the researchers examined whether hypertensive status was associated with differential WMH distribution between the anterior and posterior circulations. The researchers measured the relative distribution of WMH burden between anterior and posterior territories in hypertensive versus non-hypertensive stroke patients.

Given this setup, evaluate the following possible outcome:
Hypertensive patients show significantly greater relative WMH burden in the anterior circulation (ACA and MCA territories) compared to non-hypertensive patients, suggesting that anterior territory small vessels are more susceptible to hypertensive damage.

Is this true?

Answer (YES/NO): YES